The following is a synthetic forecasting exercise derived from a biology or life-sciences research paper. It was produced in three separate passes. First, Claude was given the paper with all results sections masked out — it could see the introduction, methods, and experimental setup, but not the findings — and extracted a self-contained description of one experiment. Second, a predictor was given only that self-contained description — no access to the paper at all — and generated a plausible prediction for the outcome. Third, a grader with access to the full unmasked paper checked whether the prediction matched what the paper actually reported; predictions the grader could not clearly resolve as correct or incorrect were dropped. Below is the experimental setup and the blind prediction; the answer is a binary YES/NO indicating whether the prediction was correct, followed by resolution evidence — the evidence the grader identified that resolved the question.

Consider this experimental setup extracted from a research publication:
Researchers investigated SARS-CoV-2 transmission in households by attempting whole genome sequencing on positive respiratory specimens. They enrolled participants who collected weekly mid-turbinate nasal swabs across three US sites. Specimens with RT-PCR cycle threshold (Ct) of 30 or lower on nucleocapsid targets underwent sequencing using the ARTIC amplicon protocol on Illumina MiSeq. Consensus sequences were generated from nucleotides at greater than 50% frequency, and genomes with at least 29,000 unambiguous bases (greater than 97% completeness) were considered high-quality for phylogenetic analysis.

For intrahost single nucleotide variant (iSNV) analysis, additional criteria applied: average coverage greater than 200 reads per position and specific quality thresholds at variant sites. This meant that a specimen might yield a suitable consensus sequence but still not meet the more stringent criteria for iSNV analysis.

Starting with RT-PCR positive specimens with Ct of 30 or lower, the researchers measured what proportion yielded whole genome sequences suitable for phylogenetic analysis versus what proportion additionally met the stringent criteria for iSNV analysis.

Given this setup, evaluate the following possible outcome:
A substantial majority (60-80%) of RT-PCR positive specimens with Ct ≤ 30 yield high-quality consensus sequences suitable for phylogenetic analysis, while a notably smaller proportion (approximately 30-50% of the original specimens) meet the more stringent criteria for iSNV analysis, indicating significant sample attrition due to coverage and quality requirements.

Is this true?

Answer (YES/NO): NO